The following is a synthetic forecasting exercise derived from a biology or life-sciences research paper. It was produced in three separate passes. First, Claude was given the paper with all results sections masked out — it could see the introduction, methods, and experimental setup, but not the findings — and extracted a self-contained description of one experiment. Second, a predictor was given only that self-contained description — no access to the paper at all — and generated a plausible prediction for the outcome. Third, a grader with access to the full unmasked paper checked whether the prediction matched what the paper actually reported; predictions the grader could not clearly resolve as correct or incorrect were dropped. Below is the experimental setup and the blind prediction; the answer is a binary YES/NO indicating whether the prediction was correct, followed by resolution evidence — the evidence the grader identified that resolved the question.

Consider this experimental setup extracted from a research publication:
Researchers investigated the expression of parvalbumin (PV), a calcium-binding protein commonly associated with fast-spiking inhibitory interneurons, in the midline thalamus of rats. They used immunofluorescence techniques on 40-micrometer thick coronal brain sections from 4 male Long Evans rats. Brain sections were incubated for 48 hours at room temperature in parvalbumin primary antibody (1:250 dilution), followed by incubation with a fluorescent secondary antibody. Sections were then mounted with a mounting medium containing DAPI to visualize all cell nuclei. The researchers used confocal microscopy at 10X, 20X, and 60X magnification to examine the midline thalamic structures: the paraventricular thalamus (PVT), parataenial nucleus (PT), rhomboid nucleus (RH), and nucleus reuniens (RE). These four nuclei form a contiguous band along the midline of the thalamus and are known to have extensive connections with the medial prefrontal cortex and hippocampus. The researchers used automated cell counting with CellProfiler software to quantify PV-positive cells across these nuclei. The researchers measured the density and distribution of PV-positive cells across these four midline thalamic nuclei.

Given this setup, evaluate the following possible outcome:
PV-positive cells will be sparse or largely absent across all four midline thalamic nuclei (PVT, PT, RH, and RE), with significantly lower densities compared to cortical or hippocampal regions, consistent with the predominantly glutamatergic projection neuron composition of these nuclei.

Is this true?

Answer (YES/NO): YES